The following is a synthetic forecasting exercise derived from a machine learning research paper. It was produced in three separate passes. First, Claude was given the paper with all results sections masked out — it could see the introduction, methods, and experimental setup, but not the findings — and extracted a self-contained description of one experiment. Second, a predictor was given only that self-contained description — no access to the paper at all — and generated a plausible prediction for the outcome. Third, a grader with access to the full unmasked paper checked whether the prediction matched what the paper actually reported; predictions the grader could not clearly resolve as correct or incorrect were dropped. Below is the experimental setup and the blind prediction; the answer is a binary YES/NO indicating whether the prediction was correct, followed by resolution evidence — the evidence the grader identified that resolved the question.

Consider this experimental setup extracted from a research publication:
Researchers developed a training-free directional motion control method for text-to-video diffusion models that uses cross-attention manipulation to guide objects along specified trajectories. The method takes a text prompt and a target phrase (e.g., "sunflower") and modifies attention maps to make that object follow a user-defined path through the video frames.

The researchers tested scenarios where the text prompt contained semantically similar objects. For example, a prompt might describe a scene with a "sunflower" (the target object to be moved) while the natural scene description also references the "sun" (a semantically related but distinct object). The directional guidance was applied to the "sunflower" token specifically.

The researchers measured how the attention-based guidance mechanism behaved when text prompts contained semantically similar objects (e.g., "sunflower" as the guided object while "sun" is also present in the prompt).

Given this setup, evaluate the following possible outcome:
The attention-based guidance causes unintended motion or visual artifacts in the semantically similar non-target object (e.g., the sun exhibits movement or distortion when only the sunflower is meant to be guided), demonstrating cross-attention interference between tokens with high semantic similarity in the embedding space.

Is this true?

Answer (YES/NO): NO